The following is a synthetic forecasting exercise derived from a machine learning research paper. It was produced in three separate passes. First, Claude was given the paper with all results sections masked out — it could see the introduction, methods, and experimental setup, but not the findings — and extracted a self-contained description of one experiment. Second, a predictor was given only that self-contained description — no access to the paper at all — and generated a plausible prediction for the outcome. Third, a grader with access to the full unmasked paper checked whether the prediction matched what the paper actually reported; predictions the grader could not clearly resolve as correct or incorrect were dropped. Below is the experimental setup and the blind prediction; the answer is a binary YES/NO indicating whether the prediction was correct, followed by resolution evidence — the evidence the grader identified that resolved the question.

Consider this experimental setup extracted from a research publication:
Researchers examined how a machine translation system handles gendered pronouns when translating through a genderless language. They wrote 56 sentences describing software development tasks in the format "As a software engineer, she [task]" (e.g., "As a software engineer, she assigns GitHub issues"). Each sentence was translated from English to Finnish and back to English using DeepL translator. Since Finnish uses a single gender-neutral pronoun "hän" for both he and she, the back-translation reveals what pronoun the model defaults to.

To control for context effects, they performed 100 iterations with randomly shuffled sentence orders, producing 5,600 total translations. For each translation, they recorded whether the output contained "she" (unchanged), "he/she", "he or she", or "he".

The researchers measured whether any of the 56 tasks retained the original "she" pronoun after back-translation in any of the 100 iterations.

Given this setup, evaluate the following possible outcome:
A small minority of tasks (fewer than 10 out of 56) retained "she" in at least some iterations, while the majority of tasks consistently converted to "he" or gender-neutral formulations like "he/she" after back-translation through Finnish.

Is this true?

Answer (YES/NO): YES